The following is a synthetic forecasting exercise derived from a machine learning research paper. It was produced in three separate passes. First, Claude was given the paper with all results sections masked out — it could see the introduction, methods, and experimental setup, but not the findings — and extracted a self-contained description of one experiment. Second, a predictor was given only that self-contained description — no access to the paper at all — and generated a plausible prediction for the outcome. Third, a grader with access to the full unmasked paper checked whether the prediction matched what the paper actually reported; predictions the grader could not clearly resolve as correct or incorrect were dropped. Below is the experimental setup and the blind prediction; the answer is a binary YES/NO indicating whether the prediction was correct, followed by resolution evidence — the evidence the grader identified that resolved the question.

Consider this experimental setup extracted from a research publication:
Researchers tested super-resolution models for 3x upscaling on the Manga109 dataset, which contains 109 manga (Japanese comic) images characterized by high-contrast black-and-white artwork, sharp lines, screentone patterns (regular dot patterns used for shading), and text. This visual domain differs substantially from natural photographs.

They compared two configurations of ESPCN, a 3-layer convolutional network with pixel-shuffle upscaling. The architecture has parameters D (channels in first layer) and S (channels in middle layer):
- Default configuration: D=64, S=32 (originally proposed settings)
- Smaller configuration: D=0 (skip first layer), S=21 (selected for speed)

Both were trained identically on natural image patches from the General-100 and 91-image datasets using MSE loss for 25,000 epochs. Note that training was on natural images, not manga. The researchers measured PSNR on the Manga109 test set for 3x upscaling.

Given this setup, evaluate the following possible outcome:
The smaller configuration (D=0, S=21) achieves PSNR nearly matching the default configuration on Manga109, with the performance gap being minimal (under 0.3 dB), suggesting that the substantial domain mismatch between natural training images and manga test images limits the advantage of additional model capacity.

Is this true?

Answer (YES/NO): NO